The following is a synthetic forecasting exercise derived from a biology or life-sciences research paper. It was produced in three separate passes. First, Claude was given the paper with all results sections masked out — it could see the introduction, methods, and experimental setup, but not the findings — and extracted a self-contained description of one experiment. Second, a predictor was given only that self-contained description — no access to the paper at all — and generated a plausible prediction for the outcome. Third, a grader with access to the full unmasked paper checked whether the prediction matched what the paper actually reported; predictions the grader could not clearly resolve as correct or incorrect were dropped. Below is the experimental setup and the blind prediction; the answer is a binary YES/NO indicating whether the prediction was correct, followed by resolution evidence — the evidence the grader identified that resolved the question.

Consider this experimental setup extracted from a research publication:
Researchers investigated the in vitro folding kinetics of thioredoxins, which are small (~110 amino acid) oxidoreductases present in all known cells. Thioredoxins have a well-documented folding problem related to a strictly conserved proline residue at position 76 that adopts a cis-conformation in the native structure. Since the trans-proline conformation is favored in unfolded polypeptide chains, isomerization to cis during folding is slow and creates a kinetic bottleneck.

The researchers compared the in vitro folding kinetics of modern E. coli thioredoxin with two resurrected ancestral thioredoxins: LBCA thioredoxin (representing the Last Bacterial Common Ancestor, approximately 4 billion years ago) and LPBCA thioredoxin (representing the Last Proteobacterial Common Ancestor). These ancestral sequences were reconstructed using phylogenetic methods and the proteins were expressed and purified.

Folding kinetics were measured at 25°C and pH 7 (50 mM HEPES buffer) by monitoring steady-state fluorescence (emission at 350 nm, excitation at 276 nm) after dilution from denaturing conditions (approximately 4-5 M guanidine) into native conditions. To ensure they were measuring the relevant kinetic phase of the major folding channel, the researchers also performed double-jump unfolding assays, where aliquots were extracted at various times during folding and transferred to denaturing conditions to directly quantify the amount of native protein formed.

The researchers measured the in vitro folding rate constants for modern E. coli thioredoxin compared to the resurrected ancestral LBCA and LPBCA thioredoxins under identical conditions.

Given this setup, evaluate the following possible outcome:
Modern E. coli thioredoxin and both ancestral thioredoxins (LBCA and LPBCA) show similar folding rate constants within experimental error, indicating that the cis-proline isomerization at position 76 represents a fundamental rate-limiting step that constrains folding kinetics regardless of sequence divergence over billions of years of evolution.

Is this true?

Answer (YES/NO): NO